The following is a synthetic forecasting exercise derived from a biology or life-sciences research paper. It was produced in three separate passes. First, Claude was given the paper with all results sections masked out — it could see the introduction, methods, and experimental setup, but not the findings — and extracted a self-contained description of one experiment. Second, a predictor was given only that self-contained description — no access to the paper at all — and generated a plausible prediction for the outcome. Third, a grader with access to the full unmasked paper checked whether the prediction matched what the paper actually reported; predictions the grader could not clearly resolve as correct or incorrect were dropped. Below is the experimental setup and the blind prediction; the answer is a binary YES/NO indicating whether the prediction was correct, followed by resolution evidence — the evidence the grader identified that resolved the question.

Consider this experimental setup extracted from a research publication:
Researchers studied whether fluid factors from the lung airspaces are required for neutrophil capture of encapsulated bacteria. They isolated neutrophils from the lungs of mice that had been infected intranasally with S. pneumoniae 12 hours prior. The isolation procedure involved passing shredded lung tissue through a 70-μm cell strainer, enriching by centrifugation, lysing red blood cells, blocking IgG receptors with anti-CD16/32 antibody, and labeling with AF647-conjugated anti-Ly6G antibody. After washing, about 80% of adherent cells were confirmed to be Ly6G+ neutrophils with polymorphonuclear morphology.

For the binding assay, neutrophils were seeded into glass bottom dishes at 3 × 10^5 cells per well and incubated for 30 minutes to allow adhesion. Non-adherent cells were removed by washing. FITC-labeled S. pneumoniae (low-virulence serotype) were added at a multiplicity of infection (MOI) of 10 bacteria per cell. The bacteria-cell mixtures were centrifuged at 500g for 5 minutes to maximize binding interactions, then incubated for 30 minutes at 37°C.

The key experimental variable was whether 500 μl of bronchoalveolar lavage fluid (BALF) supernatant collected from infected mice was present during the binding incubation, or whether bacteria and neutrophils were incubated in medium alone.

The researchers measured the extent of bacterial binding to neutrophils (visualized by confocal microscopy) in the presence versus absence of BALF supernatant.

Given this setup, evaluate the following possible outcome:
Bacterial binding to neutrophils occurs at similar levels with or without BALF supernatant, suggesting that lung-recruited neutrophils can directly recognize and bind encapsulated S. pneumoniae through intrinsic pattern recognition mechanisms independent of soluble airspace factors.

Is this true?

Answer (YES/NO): NO